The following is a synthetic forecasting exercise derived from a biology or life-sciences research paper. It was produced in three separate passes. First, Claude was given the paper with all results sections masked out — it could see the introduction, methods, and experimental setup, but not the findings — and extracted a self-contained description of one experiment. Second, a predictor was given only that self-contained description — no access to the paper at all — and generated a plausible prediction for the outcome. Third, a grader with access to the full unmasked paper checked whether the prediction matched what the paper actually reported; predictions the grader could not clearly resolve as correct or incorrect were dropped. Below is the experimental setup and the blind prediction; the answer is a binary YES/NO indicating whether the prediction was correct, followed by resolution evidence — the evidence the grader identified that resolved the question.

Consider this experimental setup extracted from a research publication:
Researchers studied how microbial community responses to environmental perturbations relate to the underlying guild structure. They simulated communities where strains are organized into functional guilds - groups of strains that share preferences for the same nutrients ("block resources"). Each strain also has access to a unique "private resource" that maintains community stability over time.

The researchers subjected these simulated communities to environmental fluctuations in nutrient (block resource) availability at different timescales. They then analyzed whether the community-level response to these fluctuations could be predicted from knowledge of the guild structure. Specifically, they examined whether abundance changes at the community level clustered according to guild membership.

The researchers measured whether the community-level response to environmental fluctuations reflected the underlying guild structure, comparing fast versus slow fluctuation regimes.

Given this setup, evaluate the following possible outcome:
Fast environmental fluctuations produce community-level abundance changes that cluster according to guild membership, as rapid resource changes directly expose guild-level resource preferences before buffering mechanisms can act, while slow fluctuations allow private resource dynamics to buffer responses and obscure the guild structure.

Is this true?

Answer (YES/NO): YES